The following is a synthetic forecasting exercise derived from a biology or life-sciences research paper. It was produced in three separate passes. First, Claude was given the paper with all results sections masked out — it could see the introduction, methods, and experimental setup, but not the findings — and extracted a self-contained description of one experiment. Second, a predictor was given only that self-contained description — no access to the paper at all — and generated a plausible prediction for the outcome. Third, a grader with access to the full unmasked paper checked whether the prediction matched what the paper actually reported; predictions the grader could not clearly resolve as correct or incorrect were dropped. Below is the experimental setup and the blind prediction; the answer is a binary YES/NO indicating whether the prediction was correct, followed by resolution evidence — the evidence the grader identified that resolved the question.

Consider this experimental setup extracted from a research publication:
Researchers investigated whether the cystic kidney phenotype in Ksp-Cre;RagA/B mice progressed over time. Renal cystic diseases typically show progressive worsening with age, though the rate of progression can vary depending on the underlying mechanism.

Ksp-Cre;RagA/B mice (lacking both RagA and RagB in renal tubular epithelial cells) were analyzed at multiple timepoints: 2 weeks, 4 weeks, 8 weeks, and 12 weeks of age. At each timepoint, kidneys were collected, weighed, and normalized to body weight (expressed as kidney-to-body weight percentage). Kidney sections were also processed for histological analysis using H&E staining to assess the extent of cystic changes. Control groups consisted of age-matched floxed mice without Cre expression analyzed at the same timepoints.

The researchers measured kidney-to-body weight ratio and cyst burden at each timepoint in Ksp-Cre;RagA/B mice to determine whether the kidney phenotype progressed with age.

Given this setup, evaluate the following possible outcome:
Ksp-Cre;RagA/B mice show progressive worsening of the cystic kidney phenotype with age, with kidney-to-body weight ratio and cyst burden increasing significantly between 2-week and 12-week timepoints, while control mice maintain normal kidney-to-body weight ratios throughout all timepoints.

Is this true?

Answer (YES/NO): YES